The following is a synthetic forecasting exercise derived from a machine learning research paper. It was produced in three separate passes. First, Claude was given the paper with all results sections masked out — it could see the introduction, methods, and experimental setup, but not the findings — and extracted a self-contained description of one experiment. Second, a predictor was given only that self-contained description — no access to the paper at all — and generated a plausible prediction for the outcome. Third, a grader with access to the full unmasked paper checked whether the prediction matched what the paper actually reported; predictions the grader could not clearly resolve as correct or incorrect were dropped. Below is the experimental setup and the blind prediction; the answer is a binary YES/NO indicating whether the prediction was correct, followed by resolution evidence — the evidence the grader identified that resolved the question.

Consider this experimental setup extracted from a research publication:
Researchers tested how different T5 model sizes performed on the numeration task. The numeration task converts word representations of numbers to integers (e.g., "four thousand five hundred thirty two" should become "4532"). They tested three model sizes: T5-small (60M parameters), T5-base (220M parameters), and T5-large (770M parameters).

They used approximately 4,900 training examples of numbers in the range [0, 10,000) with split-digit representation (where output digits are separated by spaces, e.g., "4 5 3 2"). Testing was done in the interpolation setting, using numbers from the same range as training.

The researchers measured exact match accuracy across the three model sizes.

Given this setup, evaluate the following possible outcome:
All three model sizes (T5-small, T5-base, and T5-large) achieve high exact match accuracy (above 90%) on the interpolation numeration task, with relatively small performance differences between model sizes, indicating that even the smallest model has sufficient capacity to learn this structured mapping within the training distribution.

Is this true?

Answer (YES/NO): NO